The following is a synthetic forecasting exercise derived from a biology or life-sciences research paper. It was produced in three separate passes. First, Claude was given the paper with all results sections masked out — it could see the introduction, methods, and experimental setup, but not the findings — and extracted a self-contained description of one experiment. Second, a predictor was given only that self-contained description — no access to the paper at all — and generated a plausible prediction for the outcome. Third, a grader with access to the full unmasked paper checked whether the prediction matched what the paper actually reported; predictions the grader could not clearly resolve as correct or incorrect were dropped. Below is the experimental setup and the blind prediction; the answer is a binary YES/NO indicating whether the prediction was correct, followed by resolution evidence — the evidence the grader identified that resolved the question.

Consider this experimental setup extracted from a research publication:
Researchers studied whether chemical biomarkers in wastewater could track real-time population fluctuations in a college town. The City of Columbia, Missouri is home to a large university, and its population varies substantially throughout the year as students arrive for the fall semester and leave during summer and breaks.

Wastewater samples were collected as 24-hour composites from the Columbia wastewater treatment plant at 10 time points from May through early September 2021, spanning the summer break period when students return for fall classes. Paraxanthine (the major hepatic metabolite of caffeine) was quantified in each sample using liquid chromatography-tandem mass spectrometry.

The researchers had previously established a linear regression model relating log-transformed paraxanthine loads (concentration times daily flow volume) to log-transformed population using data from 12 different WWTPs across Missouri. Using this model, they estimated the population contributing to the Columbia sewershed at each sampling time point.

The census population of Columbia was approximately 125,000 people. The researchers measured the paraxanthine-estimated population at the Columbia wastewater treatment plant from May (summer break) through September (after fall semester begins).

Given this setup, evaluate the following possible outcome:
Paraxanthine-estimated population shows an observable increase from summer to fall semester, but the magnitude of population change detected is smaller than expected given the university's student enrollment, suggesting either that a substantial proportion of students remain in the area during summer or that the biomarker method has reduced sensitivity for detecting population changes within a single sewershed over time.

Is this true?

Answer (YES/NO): NO